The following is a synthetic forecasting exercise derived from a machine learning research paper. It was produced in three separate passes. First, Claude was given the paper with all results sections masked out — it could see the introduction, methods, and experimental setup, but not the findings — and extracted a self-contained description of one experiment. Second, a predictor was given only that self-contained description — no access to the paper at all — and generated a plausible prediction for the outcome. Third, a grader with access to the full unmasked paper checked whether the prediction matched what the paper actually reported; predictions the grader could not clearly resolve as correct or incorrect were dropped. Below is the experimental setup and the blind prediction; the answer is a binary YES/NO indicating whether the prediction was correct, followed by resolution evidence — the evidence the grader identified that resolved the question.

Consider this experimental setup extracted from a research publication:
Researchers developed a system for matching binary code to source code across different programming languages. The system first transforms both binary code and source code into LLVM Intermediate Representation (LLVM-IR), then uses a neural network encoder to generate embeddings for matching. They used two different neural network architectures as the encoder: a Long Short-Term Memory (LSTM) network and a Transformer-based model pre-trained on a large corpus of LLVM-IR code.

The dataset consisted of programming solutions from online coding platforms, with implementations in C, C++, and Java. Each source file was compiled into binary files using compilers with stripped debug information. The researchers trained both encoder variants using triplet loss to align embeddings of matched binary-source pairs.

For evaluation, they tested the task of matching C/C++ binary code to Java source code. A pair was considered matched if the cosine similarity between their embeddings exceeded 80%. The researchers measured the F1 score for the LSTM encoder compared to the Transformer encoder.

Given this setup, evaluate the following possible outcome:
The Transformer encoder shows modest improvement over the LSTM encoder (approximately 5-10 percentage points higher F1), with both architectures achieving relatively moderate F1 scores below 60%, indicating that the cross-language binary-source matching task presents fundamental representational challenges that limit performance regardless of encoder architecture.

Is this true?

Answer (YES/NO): NO